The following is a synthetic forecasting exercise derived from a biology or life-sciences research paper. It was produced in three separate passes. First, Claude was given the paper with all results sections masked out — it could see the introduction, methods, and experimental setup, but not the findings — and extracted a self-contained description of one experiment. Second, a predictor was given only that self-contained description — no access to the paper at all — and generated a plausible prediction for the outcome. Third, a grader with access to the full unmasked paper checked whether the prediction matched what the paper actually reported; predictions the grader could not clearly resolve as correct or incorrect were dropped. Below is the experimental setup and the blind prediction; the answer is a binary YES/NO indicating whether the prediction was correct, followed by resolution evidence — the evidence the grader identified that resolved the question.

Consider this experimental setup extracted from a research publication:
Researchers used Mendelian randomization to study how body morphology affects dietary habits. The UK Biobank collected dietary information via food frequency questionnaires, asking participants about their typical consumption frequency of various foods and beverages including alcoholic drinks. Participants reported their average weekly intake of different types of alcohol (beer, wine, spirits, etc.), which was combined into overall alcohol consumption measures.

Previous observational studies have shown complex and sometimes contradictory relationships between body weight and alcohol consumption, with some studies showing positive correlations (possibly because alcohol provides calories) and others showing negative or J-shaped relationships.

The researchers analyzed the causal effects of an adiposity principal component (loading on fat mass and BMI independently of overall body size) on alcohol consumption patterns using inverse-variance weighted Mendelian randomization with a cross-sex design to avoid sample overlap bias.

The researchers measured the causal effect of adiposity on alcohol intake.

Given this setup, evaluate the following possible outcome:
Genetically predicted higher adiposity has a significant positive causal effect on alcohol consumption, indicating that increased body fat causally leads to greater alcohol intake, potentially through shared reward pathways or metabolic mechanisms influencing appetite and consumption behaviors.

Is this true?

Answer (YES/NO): YES